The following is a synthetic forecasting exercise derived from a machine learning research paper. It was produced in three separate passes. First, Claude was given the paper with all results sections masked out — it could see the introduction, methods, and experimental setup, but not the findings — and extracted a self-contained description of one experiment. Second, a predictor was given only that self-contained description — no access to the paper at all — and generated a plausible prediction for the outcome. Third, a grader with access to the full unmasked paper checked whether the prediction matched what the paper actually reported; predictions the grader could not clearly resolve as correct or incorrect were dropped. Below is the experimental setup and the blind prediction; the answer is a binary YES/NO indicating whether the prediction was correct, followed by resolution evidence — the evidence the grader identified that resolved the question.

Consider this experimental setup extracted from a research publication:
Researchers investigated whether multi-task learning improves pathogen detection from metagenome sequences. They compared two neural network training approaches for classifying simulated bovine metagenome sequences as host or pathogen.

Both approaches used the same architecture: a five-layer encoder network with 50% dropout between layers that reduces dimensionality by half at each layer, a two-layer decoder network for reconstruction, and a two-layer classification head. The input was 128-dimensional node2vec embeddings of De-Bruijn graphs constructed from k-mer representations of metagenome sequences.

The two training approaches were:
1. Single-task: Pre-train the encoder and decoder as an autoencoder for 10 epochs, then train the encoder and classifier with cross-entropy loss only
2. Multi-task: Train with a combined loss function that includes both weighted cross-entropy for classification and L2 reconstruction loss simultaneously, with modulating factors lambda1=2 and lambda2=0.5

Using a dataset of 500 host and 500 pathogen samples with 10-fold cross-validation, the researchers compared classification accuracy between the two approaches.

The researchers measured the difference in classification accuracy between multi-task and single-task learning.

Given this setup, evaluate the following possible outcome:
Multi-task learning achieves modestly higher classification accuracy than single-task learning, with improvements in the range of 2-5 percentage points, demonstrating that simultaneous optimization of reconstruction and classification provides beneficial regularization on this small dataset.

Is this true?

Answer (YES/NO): NO